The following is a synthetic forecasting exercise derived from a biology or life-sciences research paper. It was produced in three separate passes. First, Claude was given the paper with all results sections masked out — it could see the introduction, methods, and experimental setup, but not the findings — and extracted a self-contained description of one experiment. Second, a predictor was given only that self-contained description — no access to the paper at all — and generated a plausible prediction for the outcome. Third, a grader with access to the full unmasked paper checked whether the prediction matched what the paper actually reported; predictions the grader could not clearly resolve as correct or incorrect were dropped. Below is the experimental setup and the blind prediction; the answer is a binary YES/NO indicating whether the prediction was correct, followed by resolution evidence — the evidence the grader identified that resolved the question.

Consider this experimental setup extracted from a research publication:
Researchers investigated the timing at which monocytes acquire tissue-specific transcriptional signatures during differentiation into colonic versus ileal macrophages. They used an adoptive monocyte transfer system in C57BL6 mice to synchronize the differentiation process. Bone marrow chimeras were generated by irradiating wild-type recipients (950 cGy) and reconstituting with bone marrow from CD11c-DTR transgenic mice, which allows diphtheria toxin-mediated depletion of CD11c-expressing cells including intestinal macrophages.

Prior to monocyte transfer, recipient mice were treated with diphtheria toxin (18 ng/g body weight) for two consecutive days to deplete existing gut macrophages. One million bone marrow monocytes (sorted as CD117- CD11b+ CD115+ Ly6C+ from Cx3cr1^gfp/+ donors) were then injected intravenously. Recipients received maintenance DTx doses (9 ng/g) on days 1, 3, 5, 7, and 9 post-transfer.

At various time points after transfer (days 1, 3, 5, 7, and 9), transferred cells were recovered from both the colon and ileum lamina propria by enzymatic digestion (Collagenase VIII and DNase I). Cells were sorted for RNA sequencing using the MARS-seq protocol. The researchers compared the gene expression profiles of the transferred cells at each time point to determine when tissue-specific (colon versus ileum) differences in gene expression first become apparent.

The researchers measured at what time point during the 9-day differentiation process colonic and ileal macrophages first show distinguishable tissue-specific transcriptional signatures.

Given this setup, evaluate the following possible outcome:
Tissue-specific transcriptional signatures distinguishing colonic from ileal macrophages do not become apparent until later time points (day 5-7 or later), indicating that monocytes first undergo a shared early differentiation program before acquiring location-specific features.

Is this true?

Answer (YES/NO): NO